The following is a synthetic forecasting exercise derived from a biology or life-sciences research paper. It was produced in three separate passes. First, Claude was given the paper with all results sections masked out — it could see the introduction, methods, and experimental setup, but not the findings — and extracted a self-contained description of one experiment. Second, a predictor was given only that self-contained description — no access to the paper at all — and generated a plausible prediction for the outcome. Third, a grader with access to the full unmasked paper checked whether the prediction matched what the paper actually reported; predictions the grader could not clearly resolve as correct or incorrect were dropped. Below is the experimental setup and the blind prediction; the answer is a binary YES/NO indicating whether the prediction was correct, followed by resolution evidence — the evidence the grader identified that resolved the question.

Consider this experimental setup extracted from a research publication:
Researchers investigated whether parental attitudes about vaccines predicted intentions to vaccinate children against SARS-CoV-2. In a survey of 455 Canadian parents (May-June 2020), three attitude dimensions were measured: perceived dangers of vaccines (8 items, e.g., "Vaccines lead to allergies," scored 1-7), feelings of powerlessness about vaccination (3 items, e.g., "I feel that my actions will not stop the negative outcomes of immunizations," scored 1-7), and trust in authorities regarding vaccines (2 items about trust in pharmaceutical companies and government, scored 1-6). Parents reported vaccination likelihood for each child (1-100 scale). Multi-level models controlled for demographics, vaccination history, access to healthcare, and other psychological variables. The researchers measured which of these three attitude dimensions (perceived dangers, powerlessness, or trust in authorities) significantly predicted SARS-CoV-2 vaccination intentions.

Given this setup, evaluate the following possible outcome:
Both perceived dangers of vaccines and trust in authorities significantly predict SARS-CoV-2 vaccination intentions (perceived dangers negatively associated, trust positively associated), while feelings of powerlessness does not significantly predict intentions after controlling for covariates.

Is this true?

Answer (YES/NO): NO